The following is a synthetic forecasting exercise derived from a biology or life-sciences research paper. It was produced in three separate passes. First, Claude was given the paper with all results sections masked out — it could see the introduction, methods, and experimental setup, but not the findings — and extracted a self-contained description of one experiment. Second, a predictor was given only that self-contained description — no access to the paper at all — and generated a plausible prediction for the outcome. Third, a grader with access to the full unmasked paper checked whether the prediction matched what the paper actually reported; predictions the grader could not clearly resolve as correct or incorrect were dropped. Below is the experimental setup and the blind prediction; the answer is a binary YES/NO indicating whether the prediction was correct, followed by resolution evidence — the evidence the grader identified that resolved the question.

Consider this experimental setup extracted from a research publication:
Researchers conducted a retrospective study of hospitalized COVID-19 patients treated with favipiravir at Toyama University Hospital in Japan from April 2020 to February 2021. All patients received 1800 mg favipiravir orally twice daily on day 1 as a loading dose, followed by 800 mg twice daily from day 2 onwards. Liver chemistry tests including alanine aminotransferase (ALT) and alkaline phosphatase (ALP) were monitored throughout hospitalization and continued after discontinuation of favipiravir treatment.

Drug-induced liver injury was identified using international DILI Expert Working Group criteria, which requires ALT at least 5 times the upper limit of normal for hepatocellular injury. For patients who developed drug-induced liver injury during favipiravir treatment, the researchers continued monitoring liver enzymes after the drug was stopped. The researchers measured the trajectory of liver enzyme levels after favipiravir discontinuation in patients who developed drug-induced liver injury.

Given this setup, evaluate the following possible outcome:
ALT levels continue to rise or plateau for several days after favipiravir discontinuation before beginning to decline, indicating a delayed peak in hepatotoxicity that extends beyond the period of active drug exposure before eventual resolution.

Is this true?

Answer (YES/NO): NO